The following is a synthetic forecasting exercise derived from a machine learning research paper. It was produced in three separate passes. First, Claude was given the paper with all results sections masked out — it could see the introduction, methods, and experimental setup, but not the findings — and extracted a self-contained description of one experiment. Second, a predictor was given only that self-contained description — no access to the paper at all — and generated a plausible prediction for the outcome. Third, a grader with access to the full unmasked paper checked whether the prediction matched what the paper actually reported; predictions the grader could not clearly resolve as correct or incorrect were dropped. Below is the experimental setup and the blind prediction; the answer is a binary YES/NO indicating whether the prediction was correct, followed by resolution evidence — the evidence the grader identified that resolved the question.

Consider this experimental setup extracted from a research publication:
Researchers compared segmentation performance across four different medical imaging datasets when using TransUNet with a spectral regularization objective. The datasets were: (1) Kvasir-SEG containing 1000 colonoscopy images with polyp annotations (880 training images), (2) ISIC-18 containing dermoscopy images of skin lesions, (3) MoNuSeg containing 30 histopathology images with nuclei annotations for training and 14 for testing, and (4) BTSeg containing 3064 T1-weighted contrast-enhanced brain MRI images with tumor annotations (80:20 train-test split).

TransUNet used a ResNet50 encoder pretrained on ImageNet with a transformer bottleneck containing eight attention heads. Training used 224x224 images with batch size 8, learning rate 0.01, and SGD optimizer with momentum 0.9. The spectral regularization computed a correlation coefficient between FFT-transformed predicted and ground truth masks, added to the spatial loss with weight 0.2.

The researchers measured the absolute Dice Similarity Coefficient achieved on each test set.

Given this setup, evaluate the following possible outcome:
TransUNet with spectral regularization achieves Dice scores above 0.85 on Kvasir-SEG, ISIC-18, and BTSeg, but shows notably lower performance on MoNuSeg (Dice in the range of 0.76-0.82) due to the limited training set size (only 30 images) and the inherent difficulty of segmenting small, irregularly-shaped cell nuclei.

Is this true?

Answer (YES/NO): YES